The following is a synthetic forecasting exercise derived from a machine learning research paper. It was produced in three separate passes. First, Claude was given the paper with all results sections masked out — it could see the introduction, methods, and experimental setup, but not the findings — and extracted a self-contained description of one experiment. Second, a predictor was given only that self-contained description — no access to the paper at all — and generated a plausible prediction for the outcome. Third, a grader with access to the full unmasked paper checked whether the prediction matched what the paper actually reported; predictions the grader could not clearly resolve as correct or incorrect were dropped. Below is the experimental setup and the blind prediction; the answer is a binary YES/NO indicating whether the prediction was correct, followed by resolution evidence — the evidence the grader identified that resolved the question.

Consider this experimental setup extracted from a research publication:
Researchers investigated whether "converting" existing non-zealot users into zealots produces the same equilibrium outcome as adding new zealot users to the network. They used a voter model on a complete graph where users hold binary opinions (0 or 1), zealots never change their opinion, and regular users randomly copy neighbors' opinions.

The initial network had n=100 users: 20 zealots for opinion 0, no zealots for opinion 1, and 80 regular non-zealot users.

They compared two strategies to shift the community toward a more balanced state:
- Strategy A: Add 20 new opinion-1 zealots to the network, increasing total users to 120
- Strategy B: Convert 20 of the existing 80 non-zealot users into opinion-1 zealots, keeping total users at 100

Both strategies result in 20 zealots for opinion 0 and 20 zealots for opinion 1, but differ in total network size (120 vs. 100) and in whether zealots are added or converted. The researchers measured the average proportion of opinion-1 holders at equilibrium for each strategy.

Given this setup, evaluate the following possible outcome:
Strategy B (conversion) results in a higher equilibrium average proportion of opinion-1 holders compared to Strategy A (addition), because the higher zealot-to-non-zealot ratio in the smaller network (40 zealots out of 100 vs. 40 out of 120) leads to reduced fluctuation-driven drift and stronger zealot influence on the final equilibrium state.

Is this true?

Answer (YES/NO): NO